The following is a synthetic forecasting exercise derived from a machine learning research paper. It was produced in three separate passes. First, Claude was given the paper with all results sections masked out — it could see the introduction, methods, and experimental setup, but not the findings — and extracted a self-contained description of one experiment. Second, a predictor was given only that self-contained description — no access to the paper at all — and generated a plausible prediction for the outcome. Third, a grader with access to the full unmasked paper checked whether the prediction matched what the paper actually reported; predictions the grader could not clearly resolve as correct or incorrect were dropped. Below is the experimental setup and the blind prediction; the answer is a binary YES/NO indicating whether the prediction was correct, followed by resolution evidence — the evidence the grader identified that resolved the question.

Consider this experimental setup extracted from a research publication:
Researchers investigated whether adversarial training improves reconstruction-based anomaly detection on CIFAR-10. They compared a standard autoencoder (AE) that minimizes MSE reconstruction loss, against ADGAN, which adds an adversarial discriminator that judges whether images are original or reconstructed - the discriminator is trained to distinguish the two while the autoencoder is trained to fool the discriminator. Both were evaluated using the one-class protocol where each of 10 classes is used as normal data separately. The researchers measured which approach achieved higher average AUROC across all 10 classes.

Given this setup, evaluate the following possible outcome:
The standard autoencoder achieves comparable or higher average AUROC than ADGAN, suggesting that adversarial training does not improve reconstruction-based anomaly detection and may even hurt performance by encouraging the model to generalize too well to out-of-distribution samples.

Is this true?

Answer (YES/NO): NO